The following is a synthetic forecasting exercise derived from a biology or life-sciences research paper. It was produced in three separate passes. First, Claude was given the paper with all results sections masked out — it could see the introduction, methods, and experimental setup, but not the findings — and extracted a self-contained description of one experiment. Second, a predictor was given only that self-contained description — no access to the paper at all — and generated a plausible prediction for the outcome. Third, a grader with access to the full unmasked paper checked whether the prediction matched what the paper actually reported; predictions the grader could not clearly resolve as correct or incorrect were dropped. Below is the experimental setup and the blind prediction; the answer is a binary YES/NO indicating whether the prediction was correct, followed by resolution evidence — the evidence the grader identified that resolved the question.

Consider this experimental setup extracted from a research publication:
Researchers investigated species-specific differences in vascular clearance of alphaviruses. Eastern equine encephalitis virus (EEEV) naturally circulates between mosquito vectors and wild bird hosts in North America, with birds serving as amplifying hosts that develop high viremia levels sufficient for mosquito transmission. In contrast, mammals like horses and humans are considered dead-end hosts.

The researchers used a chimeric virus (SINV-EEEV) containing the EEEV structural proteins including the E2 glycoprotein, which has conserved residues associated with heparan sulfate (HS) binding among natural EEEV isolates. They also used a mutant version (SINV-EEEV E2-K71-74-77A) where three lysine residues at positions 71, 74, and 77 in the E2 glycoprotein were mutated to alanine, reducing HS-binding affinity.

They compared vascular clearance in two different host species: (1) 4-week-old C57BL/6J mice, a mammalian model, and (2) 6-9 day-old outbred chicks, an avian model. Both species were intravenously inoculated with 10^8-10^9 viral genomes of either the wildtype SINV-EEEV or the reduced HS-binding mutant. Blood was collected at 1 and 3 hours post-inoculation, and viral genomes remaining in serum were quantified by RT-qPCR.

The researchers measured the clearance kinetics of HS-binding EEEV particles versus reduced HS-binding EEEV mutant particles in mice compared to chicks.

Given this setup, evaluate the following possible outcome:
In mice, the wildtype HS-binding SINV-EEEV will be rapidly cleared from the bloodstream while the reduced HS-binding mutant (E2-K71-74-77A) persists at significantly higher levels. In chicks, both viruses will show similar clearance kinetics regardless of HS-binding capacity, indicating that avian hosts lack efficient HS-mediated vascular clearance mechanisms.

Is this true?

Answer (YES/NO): YES